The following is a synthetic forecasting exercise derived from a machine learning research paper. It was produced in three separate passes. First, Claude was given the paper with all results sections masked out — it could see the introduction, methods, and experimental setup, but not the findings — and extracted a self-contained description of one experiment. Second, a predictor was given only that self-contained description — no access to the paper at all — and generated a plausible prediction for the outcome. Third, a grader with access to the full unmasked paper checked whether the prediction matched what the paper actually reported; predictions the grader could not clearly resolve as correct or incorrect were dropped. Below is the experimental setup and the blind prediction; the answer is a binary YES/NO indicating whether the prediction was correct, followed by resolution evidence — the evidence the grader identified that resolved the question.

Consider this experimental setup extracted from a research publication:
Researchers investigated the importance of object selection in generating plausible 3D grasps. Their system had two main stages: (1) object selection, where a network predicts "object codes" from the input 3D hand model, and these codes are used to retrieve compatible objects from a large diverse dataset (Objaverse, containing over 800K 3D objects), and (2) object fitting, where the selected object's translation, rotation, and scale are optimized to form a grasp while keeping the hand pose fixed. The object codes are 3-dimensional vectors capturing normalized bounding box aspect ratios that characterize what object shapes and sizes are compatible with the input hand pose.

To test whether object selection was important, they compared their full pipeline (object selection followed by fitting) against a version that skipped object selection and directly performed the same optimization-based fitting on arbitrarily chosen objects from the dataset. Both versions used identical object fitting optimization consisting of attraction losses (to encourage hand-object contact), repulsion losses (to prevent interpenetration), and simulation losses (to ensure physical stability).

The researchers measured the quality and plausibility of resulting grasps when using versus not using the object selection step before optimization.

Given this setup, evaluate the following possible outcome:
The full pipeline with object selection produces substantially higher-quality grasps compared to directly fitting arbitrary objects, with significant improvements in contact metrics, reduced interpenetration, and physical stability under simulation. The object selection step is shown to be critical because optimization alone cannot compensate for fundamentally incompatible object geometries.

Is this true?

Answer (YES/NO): YES